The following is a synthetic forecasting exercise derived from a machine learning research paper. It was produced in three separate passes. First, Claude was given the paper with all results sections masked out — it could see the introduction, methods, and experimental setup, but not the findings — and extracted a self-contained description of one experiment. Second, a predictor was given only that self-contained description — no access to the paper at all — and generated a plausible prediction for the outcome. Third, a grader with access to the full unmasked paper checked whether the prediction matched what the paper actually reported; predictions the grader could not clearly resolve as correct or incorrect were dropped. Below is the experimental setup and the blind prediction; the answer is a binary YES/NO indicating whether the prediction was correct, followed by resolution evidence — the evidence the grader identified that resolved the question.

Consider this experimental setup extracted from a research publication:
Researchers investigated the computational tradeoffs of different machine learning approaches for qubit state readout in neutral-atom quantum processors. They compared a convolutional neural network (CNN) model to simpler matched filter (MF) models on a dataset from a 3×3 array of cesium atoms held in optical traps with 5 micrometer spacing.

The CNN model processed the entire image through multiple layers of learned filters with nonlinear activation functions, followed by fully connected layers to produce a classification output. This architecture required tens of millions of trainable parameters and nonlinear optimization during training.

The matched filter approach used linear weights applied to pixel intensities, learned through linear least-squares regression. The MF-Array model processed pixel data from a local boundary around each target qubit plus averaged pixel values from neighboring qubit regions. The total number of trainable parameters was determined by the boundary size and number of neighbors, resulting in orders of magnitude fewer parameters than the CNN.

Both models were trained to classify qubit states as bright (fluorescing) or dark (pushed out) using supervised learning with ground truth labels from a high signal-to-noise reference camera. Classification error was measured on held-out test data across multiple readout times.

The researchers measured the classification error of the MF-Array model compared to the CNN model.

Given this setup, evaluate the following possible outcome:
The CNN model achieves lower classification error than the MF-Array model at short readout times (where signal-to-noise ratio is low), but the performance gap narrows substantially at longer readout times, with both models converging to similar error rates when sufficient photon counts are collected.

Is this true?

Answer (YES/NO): NO